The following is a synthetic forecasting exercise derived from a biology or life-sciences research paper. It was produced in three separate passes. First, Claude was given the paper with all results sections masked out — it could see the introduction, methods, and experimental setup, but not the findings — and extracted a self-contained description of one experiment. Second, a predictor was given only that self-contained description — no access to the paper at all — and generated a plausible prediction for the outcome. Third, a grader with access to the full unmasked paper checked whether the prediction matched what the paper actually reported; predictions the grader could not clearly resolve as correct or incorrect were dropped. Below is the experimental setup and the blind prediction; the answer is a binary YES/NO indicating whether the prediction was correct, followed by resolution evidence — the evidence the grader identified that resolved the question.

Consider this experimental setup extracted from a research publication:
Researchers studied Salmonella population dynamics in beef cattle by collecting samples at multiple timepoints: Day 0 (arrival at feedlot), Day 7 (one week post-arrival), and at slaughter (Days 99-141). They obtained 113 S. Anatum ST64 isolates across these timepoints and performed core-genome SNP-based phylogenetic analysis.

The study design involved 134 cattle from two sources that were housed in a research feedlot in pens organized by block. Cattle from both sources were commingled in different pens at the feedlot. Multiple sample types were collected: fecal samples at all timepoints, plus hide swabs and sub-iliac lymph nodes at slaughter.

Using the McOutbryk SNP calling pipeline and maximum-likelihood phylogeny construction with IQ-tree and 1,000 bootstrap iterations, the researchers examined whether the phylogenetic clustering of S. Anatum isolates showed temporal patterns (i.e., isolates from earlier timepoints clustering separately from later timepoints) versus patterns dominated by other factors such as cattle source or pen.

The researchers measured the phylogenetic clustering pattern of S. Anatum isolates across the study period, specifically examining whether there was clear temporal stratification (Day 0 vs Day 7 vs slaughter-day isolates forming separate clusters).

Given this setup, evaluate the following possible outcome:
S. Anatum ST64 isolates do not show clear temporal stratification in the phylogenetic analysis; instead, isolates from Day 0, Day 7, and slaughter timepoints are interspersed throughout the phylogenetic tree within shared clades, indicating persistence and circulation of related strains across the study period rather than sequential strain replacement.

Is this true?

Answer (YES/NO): YES